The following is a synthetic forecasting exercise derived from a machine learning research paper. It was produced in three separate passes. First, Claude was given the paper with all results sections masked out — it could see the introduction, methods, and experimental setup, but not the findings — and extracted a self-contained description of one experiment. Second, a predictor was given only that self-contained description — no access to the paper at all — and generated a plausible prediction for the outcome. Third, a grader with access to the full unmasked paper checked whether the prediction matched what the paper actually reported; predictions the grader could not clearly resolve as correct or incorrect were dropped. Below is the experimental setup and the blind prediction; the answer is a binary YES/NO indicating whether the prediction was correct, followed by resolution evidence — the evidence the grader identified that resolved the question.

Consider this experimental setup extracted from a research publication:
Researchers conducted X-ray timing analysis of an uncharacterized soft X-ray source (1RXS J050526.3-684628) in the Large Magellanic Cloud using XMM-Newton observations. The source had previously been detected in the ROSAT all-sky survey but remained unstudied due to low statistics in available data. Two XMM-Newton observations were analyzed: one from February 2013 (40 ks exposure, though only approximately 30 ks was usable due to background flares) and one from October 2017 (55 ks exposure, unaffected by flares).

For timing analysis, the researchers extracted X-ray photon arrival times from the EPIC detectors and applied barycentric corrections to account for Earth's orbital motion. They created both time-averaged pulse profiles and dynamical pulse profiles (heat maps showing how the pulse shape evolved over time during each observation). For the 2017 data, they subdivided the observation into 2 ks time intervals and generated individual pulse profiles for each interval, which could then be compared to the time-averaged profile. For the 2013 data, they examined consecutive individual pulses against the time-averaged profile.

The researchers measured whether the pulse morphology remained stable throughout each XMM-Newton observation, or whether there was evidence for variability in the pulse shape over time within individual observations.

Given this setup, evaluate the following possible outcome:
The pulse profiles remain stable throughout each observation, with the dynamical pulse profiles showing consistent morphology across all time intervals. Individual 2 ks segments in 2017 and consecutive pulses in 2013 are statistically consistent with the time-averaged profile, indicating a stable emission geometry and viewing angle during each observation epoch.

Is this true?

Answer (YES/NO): NO